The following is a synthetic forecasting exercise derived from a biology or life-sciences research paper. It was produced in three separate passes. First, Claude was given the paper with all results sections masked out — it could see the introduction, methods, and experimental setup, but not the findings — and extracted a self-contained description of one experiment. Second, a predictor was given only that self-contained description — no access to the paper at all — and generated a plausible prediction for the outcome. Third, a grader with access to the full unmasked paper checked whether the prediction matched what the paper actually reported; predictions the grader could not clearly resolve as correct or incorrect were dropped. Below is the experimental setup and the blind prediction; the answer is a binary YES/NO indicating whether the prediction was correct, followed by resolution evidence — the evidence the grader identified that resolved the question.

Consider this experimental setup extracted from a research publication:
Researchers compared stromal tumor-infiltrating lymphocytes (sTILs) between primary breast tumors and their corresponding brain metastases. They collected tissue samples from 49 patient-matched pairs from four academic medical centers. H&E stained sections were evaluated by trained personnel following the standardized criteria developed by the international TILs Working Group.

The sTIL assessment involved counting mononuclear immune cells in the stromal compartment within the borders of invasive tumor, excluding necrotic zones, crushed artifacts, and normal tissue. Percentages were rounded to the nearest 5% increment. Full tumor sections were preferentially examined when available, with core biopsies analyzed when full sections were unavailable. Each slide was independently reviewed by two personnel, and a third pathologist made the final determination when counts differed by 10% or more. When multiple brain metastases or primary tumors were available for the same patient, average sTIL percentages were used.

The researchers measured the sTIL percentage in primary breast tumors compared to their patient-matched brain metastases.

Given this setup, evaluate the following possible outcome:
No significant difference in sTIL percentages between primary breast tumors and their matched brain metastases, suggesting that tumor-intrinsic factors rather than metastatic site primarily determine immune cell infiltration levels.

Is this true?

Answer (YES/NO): NO